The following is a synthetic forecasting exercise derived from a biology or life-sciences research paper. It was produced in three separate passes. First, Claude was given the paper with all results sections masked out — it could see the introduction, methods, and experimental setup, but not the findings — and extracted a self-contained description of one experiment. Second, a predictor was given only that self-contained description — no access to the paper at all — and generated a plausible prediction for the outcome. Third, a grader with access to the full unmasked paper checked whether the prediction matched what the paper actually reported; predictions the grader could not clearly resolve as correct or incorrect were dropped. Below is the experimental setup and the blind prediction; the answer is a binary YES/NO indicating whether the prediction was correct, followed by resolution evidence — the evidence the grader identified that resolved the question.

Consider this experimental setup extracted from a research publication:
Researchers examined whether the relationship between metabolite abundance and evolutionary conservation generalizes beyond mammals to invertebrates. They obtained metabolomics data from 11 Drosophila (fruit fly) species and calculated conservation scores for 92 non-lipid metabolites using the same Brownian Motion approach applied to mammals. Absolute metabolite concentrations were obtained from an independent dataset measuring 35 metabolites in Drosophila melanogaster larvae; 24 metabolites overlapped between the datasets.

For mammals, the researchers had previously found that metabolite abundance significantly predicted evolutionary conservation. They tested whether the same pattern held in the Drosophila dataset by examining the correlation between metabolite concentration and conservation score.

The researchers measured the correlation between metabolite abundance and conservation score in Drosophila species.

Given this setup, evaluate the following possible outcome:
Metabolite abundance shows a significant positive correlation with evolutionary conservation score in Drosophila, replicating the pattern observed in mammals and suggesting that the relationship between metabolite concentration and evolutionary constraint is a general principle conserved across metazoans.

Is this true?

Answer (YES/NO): YES